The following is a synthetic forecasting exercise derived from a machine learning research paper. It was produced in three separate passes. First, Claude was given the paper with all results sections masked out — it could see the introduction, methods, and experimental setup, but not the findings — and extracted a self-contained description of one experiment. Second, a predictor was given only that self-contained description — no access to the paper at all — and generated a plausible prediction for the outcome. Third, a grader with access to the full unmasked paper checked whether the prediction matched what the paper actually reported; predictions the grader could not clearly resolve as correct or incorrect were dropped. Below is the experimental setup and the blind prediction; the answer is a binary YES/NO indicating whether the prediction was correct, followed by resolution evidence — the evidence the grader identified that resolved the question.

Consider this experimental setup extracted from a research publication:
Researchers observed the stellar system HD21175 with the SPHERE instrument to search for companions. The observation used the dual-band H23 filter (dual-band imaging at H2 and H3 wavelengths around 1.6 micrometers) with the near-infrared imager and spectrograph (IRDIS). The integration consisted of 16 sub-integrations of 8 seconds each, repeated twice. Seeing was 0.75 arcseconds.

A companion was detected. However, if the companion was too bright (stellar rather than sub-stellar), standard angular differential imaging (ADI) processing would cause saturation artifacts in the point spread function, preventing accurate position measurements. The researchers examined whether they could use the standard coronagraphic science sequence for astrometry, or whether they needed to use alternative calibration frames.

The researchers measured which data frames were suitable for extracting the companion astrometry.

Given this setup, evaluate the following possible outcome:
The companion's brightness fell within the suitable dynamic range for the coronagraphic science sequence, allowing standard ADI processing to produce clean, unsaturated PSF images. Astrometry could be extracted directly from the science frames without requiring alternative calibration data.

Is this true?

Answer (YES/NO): NO